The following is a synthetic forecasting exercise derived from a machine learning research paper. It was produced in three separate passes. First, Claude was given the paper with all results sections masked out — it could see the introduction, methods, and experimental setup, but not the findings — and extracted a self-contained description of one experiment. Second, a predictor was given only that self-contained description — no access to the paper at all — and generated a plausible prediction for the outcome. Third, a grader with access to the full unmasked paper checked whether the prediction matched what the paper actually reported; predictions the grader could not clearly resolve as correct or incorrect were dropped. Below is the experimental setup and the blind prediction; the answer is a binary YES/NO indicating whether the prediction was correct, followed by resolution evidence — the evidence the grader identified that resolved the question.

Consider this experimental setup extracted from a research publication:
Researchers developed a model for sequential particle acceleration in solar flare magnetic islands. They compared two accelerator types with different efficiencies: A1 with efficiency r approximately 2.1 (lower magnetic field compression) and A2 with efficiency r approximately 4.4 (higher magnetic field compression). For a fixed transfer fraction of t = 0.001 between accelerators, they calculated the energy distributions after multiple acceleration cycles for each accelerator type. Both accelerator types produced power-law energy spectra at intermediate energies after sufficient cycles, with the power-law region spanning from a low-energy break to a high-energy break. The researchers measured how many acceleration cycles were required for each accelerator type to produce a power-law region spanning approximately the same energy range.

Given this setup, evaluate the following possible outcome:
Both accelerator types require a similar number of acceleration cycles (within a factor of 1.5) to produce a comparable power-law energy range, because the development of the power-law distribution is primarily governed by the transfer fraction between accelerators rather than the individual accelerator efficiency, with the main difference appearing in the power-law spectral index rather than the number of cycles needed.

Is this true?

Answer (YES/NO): NO